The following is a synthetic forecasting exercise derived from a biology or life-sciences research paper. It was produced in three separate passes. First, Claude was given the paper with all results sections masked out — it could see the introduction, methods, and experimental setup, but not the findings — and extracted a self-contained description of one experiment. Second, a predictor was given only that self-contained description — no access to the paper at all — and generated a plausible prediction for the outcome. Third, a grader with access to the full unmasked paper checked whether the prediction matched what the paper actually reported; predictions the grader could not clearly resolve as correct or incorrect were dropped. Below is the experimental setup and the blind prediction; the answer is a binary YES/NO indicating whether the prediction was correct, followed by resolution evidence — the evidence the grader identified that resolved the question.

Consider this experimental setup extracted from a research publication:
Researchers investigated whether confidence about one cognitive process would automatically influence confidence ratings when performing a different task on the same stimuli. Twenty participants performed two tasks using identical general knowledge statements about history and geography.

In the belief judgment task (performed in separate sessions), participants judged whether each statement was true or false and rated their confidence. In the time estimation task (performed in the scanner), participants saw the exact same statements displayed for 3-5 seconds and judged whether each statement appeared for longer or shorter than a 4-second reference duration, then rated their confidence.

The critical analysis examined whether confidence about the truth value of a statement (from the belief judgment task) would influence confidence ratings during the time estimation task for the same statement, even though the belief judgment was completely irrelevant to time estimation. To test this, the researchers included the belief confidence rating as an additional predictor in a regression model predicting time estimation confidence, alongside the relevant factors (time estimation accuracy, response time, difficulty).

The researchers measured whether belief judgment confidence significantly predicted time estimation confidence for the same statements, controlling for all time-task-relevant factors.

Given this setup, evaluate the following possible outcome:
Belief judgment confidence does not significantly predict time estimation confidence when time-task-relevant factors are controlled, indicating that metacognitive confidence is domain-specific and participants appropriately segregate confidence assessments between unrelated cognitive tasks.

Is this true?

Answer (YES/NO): NO